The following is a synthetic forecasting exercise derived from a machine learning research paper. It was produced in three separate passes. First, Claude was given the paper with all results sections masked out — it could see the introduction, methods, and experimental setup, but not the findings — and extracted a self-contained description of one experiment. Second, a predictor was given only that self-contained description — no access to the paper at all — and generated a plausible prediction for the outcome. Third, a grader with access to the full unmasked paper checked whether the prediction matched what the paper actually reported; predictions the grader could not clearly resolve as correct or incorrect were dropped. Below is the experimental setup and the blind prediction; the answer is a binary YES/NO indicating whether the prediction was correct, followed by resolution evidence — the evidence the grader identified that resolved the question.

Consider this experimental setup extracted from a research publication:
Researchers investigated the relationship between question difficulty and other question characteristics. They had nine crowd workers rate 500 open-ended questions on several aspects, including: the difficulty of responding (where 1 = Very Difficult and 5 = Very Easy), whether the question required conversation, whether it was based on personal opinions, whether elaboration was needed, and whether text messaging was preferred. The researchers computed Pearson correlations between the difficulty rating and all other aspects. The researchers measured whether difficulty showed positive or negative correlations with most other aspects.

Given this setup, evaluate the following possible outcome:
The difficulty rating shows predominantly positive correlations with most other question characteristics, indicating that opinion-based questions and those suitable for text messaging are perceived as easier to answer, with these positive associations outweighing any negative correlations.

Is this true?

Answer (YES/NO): NO